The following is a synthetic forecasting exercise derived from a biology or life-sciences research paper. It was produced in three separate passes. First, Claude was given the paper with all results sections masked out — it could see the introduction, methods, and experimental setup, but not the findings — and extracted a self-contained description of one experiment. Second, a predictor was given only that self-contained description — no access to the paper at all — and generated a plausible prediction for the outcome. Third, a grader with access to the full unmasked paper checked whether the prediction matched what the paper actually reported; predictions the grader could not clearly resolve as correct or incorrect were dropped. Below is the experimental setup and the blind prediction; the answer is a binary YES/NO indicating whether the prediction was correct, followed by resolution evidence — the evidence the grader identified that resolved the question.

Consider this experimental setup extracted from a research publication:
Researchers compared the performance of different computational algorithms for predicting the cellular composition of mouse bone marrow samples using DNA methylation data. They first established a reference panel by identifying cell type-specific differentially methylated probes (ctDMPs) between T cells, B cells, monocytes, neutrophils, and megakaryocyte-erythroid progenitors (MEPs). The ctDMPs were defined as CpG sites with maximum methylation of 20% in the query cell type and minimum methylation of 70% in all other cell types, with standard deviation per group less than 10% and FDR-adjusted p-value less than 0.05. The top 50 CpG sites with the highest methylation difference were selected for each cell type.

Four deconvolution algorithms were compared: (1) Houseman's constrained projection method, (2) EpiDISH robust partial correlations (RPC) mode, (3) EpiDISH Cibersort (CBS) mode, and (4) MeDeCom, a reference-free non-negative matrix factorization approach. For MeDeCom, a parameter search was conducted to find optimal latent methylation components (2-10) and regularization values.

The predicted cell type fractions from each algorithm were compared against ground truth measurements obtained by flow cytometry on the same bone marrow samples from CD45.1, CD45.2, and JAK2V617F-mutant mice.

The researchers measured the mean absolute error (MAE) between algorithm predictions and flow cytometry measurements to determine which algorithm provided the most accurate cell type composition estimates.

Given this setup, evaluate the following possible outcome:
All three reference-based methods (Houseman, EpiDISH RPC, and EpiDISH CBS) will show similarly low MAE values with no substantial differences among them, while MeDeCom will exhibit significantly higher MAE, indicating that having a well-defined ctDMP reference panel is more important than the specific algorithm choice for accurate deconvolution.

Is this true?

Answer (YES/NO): NO